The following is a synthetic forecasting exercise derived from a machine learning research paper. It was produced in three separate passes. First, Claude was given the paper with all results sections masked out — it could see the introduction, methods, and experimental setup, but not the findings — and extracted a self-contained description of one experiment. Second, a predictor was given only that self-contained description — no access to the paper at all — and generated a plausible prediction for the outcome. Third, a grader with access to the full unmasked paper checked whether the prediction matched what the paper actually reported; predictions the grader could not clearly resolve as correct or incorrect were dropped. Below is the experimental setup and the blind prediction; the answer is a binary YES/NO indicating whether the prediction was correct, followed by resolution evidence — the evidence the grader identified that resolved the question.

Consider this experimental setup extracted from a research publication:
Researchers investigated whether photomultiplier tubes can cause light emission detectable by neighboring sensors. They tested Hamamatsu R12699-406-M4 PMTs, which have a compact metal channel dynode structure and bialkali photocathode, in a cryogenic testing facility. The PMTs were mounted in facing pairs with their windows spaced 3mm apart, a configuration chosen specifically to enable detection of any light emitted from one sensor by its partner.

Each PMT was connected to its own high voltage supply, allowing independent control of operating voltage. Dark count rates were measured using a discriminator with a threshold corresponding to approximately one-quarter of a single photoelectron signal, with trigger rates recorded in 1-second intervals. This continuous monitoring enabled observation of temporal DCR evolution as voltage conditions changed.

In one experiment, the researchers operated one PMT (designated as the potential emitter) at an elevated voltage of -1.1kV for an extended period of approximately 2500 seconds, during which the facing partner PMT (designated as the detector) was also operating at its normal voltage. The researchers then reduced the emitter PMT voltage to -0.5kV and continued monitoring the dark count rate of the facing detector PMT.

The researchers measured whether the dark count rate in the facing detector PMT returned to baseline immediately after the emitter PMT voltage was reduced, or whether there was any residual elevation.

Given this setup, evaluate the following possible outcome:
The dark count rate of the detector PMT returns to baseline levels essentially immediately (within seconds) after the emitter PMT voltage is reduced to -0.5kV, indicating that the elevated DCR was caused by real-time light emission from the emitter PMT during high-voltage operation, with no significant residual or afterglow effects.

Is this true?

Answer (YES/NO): NO